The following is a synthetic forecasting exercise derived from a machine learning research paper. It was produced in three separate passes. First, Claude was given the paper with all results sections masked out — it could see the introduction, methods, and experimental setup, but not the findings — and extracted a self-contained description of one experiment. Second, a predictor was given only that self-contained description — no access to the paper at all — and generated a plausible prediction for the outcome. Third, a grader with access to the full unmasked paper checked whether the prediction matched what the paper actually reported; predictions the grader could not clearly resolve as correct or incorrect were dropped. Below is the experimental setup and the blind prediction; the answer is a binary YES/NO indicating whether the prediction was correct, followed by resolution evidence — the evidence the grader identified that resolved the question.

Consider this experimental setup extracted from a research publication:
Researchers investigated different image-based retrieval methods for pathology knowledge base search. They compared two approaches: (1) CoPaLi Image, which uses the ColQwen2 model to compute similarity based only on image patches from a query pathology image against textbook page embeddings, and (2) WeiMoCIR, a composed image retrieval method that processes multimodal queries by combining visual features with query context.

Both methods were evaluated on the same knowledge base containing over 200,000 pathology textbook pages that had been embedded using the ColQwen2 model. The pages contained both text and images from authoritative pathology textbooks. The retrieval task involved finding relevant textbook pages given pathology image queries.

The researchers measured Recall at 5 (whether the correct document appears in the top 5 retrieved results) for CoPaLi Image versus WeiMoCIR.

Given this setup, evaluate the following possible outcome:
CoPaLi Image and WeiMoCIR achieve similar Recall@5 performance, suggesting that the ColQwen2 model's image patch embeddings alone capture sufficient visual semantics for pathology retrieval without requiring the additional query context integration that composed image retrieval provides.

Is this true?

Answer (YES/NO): NO